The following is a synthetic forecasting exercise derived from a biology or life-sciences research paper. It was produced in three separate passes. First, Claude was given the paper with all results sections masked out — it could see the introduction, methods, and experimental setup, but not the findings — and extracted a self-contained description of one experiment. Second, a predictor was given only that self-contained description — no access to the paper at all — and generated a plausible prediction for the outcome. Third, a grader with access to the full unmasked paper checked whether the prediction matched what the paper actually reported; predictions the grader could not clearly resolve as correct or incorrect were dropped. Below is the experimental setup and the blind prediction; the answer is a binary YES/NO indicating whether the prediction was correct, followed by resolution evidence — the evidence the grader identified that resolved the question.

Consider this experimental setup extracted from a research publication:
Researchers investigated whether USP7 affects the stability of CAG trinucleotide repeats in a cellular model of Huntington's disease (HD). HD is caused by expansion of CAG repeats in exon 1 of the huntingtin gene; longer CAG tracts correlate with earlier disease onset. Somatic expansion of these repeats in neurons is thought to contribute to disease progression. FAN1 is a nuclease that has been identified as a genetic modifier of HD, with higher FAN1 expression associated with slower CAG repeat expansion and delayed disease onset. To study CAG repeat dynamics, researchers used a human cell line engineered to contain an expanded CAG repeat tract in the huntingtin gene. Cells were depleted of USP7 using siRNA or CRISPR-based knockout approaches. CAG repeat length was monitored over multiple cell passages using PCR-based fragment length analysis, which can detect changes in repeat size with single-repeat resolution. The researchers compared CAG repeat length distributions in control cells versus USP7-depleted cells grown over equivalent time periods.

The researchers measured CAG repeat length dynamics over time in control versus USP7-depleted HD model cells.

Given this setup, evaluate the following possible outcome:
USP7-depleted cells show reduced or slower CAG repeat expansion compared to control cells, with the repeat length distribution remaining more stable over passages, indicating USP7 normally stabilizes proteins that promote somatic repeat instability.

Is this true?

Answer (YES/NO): NO